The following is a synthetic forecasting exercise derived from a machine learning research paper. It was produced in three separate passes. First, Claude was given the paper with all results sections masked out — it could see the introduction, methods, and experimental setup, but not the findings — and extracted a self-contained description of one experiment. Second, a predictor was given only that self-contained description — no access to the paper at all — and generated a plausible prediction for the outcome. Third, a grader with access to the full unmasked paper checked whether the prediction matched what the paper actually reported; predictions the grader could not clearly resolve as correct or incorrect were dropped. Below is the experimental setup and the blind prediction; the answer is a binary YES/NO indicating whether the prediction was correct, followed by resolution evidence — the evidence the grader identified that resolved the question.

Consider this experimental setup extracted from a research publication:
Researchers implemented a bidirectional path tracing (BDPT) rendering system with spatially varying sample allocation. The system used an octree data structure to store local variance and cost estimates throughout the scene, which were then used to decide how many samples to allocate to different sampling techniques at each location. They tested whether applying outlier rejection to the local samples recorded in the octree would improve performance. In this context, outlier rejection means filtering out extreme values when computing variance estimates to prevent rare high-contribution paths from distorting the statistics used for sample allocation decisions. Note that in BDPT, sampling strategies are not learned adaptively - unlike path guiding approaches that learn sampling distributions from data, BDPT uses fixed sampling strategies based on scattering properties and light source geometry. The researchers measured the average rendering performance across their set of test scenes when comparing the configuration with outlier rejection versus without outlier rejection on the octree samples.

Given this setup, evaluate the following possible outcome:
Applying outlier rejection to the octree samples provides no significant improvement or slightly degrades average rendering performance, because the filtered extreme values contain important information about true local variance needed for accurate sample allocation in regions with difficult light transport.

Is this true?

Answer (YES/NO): NO